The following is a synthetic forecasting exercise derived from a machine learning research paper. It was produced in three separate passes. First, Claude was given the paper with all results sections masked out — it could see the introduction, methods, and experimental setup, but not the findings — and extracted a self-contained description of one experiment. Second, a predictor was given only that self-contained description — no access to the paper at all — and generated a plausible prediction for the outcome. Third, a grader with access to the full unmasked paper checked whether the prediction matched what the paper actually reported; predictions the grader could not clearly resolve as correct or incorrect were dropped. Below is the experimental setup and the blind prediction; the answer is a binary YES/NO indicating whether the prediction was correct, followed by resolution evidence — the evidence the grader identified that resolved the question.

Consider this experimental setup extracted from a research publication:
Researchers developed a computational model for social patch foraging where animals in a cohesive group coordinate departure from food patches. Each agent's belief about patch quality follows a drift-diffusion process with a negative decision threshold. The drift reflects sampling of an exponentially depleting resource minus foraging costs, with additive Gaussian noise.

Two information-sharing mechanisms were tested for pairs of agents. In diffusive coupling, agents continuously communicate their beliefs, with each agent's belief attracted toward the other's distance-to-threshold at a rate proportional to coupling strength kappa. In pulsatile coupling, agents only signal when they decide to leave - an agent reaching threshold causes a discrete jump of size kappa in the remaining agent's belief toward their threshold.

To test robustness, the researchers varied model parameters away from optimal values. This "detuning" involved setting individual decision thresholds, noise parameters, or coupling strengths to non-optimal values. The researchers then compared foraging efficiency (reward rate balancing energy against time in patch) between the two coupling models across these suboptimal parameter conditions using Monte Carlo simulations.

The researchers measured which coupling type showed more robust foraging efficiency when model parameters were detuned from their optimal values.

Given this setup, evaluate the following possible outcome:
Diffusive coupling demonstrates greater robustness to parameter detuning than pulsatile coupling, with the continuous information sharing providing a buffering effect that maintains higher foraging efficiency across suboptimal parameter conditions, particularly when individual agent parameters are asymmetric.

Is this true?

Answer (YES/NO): YES